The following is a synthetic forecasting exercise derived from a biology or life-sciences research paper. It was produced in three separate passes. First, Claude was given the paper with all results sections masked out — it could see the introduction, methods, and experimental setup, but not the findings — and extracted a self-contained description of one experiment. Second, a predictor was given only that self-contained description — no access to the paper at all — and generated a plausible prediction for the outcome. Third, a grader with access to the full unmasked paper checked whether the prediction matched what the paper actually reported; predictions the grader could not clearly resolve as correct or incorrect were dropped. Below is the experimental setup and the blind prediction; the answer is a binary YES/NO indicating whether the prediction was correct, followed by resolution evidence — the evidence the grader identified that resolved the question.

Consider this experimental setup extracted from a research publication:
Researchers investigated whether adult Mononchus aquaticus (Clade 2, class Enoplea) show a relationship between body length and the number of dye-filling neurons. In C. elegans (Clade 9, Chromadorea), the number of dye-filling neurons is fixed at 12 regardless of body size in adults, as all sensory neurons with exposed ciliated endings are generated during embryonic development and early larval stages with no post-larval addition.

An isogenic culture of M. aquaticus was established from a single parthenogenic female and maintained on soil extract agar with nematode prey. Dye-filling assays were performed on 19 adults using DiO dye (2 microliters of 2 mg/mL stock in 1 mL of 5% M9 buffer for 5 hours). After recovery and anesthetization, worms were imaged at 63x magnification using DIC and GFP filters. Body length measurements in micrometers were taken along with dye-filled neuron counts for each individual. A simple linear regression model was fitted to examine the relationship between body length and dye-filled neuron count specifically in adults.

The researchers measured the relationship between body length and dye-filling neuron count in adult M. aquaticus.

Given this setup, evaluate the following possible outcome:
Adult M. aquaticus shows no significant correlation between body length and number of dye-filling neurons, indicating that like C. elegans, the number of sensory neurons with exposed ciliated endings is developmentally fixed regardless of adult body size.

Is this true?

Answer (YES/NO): NO